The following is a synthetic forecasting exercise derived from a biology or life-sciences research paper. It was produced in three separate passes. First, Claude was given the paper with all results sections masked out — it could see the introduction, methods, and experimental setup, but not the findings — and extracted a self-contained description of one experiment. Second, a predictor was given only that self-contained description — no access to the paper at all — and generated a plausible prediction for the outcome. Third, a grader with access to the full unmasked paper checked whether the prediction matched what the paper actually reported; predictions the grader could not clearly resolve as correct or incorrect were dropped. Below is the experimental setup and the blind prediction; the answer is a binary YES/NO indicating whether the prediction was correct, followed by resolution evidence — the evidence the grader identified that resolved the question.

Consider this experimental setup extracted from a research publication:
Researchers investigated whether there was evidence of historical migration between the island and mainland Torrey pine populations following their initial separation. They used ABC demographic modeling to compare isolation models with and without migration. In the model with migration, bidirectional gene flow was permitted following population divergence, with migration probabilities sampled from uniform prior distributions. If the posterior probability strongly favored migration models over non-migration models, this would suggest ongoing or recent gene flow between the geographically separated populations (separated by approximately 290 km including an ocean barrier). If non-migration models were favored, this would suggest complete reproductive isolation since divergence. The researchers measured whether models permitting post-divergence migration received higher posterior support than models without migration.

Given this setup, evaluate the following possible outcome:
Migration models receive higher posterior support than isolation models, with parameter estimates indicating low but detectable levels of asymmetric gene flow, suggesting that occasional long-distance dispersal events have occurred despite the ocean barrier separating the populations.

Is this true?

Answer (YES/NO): NO